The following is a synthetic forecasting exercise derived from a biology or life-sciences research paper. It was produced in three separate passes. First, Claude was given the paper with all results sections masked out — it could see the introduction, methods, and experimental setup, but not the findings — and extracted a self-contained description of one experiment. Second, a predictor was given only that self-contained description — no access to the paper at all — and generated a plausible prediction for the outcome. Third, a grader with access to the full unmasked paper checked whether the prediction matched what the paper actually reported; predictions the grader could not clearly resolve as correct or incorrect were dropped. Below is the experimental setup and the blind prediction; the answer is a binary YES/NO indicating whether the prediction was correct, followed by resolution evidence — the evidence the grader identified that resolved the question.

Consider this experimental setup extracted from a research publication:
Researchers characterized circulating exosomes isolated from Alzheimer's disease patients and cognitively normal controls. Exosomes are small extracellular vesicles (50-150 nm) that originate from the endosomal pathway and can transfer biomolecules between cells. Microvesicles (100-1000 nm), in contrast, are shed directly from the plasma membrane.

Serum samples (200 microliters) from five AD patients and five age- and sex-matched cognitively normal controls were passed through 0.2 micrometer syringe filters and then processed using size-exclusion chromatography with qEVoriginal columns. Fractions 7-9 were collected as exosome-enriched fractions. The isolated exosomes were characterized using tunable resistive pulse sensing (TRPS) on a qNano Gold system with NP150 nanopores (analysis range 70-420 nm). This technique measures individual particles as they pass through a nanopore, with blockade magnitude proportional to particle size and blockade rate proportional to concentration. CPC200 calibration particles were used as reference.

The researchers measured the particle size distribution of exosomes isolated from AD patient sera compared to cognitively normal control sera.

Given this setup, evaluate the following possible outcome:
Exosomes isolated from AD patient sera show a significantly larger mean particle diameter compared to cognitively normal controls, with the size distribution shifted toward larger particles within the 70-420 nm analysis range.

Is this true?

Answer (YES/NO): NO